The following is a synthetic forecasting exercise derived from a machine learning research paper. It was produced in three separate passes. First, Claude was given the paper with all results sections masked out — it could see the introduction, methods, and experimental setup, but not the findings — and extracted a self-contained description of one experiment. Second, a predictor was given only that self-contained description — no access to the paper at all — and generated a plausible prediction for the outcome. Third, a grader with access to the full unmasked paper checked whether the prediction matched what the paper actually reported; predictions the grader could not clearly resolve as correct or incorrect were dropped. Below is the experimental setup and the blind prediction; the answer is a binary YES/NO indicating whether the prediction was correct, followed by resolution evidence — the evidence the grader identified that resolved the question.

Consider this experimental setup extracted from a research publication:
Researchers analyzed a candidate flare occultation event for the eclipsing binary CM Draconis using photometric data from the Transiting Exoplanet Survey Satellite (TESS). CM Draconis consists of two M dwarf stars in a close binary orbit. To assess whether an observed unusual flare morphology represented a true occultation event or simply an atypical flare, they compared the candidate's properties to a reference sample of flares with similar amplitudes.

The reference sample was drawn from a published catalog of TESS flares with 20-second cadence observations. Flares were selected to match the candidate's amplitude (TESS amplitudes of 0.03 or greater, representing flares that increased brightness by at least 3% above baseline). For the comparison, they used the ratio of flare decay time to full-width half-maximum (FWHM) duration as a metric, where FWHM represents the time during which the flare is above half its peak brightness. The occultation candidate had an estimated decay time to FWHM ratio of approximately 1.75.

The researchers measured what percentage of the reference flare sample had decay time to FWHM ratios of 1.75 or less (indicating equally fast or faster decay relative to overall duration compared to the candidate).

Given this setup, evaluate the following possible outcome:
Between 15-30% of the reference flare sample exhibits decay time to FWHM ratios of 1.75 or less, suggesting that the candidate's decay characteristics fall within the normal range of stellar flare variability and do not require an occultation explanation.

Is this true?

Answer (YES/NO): NO